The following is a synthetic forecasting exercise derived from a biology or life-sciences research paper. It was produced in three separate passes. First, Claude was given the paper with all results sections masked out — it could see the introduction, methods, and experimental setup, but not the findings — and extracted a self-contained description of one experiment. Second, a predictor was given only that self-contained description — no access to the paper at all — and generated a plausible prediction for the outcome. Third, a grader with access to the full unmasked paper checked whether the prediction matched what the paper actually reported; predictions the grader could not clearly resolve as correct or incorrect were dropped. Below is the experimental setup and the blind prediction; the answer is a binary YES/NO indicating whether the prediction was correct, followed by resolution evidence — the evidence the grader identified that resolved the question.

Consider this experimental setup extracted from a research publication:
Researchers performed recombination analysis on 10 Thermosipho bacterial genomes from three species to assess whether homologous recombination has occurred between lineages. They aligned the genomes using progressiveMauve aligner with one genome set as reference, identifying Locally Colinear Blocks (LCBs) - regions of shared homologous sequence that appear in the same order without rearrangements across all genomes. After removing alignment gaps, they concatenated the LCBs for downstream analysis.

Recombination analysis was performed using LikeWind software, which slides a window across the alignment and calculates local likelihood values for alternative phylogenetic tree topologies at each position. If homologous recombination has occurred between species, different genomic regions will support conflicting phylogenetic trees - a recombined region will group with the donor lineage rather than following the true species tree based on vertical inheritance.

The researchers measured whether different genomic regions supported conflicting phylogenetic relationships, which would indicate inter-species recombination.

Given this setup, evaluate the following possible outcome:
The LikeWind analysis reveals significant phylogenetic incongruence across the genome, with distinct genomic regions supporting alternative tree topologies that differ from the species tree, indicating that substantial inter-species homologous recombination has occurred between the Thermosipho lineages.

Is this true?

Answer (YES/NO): NO